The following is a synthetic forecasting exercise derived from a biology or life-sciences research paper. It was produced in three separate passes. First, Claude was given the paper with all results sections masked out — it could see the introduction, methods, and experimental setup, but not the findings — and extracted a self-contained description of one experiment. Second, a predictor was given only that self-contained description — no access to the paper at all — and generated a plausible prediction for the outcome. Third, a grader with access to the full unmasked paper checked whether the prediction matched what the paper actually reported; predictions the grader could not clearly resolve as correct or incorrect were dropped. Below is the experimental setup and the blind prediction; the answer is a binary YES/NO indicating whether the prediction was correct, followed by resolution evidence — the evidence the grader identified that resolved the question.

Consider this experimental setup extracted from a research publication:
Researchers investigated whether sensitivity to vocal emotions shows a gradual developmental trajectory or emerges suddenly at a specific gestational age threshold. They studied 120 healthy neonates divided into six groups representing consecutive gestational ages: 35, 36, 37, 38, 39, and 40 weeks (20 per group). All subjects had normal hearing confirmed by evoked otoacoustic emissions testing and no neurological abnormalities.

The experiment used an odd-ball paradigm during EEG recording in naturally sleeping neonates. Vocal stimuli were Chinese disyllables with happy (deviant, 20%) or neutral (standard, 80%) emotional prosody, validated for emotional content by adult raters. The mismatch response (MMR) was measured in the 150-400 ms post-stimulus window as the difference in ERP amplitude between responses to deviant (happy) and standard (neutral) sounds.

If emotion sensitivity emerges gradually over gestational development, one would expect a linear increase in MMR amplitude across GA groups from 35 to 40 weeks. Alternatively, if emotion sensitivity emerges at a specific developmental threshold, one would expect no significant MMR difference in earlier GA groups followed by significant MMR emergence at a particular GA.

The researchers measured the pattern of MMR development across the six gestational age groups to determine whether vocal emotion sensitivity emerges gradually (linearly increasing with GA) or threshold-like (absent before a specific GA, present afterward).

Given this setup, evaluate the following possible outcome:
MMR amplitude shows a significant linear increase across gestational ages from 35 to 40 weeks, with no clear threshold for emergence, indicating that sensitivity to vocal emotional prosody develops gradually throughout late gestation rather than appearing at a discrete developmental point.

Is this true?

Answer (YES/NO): NO